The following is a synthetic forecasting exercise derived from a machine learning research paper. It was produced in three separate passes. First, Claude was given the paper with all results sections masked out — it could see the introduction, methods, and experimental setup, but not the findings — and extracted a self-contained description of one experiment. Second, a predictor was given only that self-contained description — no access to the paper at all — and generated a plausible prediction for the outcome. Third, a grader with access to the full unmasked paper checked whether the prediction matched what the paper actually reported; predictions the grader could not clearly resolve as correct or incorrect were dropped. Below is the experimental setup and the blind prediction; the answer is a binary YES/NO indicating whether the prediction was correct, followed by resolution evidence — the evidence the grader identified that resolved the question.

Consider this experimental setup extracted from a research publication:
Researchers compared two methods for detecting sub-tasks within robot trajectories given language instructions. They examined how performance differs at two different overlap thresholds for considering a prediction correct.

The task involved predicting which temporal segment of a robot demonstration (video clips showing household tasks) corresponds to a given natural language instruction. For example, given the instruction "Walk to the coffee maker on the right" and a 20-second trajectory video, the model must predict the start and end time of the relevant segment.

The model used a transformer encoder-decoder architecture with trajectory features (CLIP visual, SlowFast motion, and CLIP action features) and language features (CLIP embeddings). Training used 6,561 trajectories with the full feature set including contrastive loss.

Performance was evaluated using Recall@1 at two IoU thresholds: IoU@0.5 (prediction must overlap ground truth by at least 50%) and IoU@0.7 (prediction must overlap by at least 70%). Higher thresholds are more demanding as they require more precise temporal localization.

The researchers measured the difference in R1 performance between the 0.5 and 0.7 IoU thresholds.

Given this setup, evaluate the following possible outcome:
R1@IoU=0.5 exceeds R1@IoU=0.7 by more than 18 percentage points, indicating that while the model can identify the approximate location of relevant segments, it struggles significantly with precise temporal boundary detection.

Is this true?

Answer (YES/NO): YES